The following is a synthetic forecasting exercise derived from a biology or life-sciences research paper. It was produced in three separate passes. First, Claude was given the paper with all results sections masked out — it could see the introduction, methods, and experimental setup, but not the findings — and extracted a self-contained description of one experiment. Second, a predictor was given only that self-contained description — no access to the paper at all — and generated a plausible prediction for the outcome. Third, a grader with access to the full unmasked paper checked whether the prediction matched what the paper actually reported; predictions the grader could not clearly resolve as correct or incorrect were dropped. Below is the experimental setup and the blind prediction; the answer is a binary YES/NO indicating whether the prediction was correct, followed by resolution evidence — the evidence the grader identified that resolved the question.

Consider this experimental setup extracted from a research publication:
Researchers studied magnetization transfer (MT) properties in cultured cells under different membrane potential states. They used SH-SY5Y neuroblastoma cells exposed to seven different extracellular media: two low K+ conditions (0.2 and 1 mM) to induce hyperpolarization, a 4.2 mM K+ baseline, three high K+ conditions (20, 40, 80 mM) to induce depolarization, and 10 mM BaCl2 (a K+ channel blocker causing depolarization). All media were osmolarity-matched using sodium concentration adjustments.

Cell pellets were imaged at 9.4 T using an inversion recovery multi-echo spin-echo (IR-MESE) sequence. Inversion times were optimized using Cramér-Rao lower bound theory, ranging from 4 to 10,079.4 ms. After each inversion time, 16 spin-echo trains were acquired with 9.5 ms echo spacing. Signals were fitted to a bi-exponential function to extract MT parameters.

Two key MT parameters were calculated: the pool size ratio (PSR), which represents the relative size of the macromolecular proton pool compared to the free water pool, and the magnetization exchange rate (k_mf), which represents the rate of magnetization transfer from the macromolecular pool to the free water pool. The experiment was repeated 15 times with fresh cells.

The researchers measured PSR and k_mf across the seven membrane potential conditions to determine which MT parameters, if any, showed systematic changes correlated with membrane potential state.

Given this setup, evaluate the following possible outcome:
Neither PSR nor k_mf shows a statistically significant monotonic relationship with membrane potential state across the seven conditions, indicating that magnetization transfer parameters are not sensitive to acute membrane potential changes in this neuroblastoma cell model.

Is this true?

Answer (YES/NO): NO